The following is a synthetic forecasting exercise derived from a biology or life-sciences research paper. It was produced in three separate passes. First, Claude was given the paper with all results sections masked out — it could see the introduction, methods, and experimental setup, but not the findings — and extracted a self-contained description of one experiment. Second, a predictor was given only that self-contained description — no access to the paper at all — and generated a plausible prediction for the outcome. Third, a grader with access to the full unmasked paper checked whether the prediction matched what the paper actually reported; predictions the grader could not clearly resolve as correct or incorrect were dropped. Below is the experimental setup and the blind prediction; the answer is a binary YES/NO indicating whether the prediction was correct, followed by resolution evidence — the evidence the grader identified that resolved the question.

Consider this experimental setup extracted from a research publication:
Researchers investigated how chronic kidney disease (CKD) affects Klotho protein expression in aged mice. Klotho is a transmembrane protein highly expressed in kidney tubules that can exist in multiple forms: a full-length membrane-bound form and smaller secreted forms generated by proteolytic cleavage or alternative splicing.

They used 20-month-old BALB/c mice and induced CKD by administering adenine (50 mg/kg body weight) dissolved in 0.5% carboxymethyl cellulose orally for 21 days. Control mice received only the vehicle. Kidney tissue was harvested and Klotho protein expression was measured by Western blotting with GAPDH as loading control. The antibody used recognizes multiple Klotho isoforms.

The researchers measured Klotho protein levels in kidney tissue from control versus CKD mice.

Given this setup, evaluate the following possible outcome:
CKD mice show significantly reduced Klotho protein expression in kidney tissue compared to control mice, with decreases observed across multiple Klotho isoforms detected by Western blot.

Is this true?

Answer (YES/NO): YES